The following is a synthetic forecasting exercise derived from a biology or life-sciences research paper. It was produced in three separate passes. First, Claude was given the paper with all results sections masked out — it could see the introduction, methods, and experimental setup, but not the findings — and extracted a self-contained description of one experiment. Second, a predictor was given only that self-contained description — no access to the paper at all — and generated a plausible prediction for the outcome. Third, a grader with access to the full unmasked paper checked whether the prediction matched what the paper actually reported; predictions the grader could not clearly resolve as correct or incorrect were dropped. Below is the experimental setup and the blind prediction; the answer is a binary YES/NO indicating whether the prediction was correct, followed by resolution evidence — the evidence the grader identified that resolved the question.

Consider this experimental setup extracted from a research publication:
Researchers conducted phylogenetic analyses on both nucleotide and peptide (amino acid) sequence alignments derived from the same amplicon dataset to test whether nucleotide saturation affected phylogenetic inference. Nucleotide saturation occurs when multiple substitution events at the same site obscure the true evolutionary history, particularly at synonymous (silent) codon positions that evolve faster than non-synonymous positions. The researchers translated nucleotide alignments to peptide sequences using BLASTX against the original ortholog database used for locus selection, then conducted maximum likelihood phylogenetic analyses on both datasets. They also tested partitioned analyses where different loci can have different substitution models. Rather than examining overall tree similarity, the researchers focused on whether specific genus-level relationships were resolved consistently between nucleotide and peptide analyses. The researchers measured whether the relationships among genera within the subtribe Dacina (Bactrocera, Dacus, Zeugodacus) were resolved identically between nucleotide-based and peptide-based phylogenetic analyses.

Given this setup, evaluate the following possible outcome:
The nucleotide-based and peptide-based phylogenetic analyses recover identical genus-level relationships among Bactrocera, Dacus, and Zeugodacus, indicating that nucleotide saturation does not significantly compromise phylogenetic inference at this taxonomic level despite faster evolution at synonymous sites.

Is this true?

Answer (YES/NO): YES